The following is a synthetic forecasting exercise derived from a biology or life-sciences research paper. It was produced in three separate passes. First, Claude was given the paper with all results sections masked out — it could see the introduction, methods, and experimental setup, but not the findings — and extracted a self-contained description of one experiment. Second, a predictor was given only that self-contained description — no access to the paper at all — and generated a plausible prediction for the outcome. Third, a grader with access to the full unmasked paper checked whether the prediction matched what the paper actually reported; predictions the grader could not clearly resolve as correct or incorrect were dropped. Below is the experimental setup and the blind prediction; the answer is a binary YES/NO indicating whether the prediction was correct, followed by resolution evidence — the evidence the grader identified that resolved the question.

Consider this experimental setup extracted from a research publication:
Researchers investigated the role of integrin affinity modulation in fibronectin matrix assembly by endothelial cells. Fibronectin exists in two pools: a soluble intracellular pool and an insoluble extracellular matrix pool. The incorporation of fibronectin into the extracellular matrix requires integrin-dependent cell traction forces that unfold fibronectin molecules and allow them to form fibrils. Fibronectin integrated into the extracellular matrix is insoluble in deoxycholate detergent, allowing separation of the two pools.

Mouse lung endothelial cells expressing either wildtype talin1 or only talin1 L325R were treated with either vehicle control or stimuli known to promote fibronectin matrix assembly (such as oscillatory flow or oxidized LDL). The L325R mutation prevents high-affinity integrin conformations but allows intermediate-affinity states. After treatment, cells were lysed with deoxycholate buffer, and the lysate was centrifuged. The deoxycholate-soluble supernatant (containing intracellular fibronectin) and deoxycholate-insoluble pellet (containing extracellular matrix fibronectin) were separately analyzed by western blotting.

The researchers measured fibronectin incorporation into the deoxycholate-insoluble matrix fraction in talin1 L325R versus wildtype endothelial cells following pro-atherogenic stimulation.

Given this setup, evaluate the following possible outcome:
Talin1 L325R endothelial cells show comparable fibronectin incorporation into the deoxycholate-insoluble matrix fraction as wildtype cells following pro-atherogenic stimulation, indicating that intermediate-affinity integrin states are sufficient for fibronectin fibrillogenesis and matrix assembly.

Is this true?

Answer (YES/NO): NO